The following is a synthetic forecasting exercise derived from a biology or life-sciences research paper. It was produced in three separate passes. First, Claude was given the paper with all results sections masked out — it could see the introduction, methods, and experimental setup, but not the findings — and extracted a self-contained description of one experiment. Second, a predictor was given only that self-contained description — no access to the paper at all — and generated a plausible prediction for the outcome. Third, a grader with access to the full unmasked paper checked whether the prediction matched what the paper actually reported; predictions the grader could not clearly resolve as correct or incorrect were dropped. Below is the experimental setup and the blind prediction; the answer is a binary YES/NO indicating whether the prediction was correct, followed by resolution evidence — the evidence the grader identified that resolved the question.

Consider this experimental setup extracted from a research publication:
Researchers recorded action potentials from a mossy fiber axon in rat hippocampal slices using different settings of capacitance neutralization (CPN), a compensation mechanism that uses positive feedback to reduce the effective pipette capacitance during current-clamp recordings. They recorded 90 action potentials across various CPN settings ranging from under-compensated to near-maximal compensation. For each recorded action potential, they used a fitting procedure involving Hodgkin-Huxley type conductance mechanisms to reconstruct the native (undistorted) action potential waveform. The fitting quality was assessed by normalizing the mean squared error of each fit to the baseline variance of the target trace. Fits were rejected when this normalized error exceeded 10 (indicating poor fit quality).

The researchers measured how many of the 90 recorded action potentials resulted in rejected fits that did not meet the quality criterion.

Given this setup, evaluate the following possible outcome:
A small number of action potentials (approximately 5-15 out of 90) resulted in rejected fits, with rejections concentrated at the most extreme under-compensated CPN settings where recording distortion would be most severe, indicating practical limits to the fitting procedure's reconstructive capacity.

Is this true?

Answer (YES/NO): NO